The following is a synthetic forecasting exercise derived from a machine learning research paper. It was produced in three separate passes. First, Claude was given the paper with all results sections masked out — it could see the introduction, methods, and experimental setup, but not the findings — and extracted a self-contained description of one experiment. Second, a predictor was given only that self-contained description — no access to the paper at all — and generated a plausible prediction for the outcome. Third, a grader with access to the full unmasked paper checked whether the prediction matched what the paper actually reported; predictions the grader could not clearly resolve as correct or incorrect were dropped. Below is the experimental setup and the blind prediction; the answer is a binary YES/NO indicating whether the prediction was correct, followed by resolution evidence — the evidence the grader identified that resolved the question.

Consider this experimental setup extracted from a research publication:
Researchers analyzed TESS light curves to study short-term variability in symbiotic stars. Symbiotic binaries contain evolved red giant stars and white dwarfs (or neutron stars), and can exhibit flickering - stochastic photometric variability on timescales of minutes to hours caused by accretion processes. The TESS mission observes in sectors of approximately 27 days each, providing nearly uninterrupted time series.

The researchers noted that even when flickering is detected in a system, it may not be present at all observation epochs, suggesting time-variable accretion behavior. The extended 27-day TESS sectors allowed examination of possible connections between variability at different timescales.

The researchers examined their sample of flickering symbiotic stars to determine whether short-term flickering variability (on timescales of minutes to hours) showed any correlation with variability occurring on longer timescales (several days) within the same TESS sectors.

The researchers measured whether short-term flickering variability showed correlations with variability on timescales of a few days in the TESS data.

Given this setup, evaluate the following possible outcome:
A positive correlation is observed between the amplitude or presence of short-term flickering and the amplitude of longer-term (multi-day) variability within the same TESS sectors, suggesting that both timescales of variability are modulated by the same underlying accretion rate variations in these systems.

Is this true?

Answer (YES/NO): YES